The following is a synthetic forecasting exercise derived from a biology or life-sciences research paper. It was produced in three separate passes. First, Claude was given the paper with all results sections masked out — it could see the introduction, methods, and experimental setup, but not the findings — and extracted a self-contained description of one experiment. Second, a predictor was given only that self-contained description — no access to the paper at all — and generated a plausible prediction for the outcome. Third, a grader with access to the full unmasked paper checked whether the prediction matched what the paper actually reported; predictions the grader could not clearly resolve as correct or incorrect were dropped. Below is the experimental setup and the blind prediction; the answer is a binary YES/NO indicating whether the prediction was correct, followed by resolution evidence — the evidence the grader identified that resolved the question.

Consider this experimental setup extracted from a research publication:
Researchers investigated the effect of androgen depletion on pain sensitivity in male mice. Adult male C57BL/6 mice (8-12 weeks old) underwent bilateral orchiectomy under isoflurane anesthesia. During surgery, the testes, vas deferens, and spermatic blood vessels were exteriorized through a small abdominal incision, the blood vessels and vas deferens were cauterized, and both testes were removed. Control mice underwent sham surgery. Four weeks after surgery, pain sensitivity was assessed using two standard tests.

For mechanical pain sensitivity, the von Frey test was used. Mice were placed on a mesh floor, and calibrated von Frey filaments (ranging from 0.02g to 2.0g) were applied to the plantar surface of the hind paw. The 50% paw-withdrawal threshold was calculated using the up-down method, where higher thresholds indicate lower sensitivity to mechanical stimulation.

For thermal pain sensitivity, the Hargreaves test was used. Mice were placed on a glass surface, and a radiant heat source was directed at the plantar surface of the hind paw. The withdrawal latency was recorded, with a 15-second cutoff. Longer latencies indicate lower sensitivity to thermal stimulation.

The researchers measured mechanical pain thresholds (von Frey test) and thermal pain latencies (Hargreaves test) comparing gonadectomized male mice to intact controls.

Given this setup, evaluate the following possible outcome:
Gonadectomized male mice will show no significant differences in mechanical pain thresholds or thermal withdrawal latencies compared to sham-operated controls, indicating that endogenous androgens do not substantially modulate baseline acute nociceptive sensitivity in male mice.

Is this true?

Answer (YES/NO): NO